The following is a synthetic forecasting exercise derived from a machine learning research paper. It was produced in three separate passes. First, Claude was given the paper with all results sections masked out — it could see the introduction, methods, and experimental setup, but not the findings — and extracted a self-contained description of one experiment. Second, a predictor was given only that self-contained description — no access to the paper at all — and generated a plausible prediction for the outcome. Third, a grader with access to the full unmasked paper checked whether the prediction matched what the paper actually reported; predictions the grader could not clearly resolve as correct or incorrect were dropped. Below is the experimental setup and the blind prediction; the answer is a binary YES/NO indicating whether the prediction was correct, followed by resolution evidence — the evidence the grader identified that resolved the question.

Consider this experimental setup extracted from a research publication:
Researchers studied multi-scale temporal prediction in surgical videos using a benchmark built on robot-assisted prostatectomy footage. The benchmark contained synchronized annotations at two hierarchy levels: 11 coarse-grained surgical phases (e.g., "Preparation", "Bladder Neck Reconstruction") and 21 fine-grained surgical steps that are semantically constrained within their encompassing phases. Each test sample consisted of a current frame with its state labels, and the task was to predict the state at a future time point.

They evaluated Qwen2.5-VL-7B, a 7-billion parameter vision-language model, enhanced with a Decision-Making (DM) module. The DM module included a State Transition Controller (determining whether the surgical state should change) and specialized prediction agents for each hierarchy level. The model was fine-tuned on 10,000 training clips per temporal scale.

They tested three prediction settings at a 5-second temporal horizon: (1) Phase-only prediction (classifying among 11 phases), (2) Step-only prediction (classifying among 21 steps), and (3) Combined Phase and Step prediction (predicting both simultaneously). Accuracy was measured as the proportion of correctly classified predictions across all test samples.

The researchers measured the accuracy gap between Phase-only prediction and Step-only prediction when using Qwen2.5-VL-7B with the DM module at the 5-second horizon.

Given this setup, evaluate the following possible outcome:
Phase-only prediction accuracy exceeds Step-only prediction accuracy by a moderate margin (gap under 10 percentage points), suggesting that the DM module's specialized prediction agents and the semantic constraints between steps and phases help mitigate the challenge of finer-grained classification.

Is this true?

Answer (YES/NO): NO